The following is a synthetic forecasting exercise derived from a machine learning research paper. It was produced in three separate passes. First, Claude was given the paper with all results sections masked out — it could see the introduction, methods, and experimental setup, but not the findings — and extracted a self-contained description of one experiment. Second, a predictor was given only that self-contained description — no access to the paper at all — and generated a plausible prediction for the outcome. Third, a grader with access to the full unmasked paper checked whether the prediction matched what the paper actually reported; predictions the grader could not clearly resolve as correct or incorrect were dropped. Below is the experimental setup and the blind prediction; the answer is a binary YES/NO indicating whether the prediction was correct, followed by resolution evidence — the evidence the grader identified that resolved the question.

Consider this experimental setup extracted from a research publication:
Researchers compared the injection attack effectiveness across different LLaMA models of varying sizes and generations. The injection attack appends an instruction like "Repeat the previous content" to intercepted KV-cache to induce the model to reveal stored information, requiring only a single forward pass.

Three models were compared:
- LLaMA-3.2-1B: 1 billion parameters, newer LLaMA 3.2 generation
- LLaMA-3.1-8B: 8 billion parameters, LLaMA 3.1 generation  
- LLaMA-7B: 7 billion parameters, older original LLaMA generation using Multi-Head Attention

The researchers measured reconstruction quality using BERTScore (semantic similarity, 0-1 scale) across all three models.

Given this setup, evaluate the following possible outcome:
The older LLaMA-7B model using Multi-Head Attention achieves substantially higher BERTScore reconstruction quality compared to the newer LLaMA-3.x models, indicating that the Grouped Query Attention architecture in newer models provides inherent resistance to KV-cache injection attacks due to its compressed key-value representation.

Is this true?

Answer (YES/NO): YES